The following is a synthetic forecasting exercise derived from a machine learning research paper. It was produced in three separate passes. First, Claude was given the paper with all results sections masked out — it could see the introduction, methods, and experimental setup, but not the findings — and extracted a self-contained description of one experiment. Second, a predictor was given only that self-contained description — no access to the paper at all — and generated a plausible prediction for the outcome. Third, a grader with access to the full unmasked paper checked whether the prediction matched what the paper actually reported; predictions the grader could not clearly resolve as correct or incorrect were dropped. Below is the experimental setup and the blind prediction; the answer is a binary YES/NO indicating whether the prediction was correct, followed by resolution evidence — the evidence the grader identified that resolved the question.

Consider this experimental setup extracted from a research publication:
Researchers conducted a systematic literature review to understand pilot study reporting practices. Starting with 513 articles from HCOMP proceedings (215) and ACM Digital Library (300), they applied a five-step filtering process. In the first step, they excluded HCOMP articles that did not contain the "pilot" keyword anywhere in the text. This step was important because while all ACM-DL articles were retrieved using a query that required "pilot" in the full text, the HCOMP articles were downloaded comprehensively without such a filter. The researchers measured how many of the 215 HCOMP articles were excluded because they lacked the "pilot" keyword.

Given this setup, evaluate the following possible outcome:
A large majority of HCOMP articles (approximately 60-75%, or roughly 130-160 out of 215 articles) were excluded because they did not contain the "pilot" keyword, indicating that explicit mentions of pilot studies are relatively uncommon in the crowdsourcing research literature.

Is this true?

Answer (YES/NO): NO